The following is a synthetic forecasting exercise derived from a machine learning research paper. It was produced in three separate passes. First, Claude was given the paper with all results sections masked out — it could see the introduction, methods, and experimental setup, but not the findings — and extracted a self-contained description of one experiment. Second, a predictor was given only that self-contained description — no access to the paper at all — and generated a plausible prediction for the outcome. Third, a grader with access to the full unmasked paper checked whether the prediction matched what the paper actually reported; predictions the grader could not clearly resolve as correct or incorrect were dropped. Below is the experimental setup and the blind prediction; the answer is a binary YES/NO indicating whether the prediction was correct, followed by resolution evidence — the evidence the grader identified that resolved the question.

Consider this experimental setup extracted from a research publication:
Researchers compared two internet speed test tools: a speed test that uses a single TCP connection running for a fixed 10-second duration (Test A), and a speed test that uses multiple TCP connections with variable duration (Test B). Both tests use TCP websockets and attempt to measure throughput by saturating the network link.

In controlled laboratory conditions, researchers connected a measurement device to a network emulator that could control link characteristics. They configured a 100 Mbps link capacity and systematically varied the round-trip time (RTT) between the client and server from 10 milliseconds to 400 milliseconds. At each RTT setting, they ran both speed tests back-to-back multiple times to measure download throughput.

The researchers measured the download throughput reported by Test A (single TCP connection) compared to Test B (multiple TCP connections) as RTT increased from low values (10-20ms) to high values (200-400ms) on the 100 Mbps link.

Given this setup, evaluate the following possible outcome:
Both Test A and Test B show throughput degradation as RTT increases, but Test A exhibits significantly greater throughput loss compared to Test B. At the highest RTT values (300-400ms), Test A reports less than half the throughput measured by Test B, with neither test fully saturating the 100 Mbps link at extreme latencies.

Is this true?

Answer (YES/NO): NO